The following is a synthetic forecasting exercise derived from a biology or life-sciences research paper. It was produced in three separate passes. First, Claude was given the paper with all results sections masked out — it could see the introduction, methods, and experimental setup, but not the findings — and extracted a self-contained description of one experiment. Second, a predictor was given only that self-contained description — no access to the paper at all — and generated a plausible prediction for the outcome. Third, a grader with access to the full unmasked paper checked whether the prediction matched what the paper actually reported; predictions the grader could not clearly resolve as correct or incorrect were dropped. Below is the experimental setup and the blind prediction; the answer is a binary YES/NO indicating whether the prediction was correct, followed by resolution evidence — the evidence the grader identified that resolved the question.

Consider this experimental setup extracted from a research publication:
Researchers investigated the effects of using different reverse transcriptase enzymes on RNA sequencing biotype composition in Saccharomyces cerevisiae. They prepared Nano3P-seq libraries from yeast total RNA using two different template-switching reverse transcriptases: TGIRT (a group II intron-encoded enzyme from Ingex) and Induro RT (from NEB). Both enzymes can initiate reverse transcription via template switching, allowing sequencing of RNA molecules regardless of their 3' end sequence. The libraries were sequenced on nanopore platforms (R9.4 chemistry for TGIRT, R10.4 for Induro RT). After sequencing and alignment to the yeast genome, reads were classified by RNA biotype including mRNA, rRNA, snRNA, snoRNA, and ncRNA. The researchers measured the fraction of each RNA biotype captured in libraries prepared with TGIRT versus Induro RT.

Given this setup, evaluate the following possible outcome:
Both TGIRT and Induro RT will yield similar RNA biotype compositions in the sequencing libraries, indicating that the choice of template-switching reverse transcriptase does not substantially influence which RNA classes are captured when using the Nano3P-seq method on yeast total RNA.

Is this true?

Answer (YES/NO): NO